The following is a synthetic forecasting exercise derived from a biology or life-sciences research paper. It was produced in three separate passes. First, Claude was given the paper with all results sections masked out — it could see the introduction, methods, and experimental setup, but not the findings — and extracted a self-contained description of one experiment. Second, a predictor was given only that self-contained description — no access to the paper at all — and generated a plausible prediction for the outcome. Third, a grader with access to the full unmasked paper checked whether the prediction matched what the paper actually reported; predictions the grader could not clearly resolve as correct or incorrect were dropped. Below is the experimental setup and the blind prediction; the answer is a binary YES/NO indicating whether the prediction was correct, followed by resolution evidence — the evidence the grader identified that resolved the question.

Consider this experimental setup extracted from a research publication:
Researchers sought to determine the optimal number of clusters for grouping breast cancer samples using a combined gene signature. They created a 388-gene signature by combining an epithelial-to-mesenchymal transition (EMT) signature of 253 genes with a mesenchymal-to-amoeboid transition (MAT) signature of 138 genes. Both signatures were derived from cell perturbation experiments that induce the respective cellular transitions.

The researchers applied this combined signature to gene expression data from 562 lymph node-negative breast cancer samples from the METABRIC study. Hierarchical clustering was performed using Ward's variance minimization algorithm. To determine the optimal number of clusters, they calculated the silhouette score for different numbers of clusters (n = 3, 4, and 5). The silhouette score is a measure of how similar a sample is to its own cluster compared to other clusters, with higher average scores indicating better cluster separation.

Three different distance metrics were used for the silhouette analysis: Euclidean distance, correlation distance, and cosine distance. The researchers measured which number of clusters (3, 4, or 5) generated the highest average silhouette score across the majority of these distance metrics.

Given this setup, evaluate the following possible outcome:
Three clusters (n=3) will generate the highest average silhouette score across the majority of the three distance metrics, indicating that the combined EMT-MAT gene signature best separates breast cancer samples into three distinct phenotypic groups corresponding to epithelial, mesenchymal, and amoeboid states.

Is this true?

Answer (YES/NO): NO